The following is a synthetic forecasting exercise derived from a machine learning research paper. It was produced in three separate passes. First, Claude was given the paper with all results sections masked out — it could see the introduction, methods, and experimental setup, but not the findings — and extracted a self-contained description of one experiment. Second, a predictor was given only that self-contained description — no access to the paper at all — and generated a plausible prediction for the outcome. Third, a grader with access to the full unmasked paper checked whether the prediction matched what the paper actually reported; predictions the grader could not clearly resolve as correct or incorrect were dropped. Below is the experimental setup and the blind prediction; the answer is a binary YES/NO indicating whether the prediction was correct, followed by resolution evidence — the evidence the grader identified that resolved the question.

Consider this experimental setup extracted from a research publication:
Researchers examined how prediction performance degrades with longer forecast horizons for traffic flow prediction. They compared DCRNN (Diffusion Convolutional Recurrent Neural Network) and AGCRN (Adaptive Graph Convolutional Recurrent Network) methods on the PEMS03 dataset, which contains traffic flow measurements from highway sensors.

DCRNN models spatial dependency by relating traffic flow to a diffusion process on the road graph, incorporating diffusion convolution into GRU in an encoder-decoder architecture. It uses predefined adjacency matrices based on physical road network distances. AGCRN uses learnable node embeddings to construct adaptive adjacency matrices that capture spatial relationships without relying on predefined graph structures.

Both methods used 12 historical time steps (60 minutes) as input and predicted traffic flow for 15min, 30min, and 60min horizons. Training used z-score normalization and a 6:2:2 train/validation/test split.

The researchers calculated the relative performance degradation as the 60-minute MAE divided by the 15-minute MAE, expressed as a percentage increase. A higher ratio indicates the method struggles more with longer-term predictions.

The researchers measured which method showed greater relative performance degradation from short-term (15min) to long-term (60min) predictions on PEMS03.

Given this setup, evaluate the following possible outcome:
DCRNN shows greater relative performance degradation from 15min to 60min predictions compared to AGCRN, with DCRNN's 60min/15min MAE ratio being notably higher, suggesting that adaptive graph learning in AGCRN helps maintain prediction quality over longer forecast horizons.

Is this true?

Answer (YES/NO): YES